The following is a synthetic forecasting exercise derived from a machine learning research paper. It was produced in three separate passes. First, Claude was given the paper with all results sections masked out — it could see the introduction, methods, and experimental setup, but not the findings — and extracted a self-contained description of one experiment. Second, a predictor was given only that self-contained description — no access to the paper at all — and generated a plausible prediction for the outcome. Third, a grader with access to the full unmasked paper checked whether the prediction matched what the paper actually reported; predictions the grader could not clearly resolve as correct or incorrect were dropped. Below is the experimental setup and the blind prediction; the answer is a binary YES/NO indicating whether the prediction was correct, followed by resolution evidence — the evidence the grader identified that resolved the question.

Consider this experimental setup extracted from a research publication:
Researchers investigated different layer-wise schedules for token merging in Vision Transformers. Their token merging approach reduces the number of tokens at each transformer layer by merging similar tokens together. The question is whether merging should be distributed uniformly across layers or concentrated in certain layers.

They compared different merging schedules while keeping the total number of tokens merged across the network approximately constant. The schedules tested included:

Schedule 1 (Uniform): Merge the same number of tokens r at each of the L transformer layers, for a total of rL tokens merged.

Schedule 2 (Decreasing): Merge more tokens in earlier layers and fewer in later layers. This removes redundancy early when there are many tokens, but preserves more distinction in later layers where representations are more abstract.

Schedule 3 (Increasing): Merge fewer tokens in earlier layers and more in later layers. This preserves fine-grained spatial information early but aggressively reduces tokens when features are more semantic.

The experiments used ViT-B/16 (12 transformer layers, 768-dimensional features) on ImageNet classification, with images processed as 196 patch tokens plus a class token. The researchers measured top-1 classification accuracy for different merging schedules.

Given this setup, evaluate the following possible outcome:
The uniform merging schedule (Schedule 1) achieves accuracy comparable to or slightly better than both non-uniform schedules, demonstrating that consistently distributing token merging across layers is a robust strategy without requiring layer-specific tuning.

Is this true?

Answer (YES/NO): NO